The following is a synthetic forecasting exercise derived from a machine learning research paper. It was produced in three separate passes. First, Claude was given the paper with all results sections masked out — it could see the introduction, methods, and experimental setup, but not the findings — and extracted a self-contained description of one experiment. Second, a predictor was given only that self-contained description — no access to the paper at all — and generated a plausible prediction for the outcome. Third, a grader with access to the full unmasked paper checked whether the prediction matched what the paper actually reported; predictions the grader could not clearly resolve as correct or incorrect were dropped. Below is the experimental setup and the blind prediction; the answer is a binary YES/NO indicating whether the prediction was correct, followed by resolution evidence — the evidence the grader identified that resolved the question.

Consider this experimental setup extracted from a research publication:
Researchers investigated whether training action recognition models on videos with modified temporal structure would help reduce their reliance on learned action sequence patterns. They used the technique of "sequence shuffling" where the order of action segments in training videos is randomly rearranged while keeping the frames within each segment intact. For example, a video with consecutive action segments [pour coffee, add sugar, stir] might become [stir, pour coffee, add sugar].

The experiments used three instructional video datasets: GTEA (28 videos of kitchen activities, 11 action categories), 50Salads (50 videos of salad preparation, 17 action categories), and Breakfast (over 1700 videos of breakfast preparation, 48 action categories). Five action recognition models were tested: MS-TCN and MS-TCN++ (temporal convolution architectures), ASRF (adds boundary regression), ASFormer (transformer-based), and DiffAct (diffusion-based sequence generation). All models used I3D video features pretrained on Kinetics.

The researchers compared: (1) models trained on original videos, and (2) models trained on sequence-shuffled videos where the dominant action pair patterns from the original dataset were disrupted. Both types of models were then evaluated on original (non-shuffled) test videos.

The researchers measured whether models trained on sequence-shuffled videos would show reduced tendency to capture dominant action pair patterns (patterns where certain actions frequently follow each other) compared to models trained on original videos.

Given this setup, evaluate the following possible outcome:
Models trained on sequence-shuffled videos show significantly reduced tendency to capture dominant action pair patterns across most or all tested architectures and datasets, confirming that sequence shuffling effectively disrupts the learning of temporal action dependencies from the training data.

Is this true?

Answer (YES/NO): NO